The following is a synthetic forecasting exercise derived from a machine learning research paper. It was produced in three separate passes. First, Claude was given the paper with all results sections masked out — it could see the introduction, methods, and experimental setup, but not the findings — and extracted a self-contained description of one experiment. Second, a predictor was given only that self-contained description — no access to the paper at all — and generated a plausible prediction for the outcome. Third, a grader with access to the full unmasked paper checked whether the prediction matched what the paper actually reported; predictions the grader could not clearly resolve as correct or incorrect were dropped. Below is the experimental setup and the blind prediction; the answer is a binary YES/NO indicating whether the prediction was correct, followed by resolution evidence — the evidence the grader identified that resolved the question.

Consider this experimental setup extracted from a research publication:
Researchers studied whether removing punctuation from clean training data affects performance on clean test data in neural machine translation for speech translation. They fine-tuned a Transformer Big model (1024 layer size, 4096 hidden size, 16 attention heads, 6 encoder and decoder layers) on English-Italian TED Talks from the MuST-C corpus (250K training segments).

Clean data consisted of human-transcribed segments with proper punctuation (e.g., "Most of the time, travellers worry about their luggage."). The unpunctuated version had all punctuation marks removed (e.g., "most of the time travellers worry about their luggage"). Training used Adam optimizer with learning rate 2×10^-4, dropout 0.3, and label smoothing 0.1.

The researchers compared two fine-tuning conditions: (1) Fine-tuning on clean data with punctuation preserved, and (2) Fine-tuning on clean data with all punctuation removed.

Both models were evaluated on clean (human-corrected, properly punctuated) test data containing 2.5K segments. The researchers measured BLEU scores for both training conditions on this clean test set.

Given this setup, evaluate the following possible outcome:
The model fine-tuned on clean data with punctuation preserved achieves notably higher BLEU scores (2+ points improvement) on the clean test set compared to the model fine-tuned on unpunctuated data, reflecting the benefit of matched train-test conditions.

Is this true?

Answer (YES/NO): NO